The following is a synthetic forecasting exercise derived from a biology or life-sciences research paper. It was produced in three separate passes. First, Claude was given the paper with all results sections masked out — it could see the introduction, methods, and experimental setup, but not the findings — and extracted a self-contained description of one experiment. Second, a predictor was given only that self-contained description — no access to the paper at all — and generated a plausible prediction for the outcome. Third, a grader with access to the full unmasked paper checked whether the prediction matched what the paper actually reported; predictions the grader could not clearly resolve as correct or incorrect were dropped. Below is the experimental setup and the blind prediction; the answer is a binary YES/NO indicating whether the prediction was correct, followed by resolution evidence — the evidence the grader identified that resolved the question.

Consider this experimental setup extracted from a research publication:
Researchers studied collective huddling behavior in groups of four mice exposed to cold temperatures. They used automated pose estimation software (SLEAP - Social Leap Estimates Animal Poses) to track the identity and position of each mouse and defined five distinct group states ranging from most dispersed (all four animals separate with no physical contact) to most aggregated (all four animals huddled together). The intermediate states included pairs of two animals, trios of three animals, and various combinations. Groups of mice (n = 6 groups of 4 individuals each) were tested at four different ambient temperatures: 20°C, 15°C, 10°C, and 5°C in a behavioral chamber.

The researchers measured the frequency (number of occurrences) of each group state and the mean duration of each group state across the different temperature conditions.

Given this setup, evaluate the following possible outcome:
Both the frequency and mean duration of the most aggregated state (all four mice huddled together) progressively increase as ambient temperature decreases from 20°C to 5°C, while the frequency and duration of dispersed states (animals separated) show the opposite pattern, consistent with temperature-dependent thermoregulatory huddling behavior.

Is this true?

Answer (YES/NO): YES